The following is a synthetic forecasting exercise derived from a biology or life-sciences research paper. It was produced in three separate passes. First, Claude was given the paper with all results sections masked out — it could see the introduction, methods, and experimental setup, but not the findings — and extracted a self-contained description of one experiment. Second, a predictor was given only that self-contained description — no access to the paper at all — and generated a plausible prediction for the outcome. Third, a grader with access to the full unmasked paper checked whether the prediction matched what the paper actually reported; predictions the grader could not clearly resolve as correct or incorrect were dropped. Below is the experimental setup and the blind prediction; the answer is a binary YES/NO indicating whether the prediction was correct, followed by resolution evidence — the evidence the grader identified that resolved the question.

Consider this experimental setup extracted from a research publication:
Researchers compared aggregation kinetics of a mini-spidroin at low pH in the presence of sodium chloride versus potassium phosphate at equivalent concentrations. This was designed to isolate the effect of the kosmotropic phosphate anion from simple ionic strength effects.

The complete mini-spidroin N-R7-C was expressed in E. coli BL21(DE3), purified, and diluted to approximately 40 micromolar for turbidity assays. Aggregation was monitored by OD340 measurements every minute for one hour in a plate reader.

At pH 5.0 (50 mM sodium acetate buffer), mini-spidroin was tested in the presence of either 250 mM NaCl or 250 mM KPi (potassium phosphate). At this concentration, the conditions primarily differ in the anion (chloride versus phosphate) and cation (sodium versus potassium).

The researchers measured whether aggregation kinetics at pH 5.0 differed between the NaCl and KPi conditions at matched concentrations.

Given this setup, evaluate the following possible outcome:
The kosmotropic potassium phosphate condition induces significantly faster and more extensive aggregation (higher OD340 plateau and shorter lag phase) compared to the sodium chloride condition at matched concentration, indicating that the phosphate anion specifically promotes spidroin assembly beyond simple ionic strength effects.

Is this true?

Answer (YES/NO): NO